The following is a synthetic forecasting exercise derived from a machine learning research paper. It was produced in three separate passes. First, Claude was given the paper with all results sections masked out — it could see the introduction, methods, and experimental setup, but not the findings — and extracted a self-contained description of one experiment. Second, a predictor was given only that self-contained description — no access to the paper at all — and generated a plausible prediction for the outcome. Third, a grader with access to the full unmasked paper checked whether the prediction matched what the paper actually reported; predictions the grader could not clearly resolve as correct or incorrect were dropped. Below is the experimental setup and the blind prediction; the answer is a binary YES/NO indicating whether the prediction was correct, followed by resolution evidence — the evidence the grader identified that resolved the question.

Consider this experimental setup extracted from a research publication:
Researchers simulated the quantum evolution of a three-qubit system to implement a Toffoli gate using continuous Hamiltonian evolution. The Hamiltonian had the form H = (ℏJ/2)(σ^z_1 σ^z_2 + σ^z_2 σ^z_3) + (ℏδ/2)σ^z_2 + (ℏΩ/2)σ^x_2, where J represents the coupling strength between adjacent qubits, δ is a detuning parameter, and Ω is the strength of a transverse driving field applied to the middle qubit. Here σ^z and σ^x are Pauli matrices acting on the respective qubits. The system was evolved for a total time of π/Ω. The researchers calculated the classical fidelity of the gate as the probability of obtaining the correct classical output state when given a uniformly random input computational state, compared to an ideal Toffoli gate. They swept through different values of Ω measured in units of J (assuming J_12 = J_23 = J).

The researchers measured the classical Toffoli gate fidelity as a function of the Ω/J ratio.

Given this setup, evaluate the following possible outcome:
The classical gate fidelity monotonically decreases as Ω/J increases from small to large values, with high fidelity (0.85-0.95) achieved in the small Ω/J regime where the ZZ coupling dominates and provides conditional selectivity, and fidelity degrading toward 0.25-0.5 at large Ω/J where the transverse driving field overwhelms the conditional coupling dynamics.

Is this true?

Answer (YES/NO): NO